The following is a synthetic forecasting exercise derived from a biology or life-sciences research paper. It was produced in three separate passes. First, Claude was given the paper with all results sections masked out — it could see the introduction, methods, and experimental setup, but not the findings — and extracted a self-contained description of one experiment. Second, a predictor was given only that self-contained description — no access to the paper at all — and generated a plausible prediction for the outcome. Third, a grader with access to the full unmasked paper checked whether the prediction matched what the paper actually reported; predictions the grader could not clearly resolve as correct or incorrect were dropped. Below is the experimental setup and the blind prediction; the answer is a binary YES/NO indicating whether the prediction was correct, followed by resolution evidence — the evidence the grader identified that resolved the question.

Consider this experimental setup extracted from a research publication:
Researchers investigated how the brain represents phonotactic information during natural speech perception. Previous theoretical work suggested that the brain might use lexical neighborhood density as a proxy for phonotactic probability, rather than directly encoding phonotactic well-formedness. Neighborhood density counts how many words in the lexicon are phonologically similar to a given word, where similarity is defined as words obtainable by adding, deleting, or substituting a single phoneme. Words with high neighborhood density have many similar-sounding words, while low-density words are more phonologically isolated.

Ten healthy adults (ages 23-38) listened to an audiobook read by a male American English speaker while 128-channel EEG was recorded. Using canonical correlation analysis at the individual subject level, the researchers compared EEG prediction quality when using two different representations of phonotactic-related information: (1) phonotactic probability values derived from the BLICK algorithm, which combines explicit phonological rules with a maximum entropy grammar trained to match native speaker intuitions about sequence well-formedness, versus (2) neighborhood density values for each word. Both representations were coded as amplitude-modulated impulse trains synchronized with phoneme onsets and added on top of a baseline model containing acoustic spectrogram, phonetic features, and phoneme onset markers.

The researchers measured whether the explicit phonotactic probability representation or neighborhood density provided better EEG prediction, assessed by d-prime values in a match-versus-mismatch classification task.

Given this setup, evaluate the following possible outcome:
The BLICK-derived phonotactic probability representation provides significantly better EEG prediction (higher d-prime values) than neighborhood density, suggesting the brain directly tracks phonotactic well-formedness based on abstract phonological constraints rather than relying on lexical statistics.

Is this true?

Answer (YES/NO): YES